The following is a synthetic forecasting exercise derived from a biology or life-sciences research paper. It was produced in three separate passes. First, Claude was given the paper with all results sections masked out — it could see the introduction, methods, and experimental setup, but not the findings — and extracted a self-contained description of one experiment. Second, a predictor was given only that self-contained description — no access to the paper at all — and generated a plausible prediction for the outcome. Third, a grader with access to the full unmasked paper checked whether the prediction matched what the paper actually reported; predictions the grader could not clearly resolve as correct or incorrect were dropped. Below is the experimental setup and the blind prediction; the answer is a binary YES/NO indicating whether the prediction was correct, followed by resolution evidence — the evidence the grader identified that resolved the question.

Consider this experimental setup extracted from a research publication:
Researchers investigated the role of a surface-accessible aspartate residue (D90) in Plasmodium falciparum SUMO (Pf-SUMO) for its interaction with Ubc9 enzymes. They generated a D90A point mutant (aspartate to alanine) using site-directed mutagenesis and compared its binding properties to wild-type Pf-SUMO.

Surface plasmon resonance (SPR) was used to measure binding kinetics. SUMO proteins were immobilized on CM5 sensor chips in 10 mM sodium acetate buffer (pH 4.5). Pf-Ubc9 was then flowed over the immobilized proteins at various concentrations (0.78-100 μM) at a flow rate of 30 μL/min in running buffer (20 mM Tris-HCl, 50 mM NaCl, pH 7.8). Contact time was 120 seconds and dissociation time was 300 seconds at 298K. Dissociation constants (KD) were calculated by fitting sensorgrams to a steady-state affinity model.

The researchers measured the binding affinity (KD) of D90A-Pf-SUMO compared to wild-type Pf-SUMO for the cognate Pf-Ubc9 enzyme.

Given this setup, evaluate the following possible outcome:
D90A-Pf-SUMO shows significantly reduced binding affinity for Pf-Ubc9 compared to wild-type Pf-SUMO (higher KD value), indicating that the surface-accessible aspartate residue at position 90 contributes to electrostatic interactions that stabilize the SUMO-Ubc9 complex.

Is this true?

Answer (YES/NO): NO